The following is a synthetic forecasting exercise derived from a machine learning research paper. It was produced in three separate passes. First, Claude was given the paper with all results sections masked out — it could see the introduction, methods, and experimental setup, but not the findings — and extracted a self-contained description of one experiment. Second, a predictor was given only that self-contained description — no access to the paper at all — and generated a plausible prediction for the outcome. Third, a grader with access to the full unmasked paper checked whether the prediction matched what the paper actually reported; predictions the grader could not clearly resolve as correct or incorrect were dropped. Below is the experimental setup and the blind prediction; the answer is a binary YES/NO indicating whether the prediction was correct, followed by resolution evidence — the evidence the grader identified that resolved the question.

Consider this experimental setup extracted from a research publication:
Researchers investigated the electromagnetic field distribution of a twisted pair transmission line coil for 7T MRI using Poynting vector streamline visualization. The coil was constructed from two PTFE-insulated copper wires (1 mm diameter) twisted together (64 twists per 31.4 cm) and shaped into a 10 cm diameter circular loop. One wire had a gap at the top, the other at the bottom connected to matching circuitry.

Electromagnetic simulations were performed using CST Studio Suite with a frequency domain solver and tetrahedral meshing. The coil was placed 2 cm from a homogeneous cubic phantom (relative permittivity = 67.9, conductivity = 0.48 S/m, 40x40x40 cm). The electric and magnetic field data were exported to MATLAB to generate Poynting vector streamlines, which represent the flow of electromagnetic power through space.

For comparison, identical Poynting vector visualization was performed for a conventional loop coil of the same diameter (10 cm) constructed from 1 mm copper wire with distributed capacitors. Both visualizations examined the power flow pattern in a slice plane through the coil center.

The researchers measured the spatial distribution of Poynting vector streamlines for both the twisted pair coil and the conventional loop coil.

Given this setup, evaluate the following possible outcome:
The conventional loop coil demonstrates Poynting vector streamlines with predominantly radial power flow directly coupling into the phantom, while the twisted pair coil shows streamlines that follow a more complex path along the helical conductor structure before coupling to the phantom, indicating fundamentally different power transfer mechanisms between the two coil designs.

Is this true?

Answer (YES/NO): NO